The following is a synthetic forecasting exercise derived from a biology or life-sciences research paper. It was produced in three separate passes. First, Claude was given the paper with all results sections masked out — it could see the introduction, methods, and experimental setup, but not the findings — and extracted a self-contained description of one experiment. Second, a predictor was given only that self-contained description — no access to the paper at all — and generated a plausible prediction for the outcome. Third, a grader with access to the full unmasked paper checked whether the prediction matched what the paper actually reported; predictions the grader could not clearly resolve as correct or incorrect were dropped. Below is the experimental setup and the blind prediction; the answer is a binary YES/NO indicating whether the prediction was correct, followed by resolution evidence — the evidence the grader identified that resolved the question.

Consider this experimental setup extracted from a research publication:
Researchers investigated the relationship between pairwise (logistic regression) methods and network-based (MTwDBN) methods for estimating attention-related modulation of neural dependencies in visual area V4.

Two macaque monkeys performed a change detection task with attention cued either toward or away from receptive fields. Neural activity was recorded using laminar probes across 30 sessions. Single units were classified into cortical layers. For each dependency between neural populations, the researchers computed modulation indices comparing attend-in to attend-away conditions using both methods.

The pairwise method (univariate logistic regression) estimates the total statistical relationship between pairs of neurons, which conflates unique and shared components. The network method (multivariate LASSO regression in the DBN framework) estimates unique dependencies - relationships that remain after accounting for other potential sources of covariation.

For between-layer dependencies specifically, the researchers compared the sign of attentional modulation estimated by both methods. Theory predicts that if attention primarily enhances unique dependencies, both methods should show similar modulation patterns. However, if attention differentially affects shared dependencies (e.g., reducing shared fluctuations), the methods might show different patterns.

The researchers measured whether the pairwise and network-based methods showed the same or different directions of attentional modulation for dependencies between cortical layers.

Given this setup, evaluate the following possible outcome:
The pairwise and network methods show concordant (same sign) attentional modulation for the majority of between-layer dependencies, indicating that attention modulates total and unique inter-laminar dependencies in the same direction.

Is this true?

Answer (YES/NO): NO